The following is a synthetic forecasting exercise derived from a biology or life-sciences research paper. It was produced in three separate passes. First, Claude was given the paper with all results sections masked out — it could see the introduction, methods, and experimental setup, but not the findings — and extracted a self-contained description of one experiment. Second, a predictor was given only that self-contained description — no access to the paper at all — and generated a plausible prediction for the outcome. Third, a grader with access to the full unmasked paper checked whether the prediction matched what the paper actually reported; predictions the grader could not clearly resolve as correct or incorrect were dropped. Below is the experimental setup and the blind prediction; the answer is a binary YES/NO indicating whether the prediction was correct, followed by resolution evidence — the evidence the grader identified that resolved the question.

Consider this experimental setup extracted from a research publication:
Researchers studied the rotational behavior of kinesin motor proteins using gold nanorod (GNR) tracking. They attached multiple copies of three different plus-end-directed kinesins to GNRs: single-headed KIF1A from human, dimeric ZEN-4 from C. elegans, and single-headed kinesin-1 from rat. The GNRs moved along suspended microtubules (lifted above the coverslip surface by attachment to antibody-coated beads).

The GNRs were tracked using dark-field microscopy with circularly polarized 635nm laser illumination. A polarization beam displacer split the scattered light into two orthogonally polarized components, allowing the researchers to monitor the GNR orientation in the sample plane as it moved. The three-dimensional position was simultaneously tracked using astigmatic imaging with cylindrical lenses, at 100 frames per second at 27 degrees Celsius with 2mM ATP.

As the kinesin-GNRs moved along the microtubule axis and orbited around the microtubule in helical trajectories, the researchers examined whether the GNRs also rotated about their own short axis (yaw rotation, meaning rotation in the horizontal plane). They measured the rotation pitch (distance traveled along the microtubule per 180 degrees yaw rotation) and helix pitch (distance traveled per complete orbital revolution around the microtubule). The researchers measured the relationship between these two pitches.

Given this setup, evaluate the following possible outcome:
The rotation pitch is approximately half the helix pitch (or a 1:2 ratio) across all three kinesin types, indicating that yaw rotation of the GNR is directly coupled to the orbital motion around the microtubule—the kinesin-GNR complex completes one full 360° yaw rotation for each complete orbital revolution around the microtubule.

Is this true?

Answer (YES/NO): NO